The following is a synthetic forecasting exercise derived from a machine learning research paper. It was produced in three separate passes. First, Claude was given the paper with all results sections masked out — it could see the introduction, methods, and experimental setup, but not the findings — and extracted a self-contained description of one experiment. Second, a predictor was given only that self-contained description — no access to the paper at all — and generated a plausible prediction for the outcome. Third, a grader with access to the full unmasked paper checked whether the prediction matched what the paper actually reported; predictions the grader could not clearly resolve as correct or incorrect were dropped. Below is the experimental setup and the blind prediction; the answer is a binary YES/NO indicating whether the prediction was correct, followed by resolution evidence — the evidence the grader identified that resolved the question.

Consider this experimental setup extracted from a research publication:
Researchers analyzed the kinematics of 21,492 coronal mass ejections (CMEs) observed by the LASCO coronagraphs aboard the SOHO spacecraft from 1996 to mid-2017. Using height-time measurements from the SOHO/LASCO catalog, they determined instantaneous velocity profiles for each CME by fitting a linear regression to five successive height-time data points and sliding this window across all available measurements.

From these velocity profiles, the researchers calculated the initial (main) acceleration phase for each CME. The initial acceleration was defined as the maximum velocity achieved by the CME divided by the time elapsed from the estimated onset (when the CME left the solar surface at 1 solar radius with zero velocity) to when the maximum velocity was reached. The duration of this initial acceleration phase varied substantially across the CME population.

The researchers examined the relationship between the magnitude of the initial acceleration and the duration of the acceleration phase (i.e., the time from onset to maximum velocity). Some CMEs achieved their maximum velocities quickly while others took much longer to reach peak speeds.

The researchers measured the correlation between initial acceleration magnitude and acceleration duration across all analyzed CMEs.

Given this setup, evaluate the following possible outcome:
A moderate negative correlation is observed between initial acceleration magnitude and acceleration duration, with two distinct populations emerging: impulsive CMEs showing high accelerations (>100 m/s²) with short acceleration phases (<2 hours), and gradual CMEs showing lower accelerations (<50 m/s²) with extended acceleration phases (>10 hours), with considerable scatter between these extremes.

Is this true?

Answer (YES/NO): NO